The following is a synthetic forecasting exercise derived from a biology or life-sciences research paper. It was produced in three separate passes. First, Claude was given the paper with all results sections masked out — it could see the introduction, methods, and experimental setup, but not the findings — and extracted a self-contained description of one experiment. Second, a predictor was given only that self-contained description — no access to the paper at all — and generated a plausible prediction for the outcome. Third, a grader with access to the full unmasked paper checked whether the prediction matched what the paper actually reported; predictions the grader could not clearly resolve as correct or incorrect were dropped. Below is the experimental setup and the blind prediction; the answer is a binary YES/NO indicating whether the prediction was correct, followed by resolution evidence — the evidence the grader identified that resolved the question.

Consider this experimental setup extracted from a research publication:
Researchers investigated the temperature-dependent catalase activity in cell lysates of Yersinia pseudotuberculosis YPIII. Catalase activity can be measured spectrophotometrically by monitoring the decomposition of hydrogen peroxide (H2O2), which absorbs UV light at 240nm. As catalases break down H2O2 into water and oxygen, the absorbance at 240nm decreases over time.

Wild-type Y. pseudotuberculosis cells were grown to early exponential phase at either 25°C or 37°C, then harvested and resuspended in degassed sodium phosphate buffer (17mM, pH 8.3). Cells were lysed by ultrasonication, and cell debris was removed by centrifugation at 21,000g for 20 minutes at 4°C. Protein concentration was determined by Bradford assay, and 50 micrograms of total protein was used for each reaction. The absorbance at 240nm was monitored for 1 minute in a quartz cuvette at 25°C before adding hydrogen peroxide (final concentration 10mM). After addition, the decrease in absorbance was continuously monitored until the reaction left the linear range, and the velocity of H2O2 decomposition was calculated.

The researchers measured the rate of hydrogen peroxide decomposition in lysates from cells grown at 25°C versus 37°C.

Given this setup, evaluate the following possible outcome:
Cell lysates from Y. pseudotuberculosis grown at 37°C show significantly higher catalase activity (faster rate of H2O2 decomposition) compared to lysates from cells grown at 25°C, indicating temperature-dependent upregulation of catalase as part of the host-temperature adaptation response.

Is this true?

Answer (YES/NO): YES